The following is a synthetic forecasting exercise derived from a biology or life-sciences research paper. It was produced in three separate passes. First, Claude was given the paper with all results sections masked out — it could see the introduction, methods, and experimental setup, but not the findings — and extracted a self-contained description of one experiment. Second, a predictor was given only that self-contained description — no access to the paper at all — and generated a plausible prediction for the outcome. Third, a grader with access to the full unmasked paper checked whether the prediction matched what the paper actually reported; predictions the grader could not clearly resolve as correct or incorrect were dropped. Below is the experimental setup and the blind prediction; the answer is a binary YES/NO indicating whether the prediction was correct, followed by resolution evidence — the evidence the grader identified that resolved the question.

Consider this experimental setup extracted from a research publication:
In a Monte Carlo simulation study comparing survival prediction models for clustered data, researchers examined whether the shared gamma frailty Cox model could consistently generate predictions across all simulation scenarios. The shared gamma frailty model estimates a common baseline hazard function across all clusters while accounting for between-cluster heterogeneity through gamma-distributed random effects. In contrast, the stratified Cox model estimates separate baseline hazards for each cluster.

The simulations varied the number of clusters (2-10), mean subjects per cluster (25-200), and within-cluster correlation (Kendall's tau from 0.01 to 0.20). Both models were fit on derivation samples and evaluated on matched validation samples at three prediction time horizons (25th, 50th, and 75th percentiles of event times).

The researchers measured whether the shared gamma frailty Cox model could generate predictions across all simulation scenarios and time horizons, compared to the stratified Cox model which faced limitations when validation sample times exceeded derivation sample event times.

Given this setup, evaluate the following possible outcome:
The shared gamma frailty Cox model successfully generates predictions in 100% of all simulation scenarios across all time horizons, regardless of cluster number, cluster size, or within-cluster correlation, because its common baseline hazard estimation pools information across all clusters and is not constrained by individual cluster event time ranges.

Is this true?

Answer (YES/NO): YES